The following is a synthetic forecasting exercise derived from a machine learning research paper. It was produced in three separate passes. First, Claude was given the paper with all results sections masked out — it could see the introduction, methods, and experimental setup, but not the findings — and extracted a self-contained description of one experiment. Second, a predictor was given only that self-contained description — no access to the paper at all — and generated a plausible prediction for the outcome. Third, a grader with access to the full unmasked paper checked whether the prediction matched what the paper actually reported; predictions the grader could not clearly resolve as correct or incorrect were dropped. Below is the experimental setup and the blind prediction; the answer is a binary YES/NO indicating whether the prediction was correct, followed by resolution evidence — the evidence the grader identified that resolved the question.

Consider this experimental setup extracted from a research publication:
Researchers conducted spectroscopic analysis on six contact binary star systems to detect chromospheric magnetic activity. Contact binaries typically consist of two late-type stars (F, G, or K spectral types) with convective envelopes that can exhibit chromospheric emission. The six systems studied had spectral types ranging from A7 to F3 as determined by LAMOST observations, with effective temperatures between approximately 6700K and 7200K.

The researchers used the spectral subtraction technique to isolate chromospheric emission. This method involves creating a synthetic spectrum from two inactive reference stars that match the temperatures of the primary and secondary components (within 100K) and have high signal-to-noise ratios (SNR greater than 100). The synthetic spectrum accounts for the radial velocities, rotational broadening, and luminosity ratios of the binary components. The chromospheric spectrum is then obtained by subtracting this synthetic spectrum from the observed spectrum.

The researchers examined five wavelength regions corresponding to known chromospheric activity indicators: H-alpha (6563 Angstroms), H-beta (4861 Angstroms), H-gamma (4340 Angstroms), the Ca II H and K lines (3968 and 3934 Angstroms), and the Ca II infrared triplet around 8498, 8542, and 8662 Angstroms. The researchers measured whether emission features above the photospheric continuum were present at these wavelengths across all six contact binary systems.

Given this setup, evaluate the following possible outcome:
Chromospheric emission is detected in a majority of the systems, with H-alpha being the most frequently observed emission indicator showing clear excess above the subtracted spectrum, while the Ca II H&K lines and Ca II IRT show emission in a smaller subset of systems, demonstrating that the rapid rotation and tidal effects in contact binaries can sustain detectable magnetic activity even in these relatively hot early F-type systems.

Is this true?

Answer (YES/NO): NO